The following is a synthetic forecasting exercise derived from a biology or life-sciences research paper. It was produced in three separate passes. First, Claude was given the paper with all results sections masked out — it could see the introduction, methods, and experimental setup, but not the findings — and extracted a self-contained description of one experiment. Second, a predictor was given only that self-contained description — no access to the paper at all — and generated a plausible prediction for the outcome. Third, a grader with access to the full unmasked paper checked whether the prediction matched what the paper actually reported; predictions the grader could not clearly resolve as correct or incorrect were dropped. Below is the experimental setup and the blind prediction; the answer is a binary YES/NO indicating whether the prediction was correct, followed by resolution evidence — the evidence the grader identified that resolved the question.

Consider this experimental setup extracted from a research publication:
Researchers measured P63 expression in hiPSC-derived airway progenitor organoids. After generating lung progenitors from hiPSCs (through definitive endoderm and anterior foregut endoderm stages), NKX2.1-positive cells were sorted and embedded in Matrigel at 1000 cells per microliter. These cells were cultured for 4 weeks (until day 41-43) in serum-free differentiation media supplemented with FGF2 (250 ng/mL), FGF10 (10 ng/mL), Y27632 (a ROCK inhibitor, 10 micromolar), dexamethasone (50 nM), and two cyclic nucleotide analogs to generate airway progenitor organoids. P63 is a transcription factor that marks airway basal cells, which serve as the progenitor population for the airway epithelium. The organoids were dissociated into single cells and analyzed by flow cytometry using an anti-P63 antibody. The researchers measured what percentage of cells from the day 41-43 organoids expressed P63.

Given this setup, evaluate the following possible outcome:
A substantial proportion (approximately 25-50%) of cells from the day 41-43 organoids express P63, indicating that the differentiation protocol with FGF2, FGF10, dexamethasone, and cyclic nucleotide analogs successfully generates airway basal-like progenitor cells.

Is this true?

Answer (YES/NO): NO